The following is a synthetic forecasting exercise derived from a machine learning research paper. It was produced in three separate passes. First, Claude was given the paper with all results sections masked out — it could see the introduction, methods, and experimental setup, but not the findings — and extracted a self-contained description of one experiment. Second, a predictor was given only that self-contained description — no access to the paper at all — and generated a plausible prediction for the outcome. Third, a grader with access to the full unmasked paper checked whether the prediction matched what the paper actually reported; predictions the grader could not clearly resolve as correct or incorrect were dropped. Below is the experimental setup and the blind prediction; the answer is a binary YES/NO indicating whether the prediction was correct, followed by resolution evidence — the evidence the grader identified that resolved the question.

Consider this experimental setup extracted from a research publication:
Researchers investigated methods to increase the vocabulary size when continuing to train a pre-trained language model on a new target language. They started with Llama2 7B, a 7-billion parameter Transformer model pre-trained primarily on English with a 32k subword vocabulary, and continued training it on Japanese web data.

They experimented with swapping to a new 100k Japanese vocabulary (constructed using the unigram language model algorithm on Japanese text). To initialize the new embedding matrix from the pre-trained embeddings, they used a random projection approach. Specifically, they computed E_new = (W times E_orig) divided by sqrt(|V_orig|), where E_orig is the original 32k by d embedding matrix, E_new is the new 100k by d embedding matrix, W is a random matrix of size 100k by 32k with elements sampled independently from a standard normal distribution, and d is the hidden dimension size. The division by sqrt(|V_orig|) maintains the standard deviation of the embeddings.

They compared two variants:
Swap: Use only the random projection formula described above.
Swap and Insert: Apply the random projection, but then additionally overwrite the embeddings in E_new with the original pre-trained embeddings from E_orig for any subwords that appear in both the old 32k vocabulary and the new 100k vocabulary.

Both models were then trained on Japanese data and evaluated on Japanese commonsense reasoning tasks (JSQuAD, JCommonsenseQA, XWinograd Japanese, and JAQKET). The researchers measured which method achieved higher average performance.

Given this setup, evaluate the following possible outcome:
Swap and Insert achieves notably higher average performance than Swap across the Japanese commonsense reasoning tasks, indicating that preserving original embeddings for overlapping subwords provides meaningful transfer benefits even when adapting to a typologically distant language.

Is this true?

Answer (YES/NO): YES